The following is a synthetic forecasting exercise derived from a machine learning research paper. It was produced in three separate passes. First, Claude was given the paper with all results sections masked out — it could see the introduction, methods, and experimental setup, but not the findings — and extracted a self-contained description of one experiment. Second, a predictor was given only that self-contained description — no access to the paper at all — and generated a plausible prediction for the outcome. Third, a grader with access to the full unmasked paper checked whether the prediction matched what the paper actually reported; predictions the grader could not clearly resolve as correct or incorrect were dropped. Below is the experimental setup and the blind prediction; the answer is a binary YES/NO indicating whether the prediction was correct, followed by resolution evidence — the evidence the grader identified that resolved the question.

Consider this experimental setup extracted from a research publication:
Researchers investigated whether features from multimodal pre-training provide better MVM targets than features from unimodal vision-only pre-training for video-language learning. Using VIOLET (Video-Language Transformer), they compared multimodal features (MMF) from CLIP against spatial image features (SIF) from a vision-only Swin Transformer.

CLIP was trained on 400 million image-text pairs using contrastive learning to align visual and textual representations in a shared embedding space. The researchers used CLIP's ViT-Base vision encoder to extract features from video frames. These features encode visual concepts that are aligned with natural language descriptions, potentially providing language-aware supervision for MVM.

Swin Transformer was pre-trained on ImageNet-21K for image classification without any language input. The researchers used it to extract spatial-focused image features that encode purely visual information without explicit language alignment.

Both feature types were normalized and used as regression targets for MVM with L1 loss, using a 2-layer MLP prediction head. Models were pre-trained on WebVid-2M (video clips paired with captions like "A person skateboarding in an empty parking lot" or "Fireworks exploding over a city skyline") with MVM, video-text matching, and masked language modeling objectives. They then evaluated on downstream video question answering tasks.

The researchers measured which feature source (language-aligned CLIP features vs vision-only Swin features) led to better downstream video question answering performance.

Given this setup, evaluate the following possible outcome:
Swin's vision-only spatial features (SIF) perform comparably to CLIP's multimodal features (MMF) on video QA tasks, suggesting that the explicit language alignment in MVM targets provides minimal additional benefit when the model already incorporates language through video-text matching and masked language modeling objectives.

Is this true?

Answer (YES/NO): NO